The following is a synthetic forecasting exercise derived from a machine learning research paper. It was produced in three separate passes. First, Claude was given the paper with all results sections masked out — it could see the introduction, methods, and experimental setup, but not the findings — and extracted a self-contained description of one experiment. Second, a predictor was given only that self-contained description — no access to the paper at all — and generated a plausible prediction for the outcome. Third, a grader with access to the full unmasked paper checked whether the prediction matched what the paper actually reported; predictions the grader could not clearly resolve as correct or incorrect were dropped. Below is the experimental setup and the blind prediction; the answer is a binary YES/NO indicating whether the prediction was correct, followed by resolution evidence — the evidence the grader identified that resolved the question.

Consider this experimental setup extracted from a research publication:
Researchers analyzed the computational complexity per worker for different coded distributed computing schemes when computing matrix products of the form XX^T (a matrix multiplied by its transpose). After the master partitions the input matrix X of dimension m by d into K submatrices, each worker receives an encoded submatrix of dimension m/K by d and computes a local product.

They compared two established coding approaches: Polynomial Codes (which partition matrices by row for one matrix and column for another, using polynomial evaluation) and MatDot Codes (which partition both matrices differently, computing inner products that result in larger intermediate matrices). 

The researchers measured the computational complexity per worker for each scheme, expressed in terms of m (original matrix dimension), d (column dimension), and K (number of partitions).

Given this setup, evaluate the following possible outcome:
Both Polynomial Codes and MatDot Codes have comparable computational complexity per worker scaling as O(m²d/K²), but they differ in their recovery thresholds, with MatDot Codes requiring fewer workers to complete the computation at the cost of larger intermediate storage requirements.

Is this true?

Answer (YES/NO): NO